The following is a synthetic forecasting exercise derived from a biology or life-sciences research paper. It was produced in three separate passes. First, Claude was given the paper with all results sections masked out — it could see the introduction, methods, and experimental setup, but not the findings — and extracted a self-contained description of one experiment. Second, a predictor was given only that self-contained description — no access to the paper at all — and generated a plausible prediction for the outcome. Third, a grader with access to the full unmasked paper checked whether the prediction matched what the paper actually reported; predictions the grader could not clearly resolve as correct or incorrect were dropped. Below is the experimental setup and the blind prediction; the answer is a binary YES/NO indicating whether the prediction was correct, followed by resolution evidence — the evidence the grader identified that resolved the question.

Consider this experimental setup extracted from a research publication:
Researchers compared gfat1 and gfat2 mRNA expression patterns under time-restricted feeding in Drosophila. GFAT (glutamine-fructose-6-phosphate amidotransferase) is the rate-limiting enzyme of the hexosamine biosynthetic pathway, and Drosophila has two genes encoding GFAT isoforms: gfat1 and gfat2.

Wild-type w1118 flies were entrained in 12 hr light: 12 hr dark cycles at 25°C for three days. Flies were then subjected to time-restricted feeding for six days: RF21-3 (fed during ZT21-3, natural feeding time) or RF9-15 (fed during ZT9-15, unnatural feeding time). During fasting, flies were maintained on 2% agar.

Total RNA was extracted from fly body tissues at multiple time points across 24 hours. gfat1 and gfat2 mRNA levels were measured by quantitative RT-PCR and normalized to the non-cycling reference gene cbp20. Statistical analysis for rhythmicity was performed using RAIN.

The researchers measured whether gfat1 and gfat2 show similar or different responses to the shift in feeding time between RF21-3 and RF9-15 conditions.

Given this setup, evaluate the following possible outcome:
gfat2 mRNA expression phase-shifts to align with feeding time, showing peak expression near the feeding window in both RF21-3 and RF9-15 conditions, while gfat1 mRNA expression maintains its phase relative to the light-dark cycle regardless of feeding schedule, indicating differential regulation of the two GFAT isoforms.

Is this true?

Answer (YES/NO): NO